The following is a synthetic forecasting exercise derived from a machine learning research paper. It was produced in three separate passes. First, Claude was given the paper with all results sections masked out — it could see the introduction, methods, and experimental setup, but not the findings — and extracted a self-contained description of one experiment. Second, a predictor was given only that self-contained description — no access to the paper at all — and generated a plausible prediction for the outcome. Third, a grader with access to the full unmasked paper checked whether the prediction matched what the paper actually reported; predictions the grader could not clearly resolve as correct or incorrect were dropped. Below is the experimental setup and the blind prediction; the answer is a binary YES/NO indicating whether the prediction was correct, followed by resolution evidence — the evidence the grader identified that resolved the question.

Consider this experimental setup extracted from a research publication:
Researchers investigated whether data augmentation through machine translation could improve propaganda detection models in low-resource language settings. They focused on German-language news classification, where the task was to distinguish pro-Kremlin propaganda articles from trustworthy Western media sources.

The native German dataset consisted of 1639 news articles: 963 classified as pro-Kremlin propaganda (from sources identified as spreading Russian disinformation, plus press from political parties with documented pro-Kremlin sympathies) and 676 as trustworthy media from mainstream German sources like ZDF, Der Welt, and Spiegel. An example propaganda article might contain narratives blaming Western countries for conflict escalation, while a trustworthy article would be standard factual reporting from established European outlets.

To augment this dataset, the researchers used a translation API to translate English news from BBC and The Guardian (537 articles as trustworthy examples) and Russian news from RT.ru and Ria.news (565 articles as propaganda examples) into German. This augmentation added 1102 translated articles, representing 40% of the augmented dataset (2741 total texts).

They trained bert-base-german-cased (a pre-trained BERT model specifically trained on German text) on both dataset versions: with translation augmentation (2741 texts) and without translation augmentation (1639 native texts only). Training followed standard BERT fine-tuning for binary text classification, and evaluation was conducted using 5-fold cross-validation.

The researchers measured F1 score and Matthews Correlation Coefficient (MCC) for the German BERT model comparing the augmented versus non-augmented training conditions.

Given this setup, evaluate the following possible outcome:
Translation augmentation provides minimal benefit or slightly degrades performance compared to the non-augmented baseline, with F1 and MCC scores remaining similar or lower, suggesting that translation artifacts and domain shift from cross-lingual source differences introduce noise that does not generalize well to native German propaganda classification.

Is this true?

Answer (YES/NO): YES